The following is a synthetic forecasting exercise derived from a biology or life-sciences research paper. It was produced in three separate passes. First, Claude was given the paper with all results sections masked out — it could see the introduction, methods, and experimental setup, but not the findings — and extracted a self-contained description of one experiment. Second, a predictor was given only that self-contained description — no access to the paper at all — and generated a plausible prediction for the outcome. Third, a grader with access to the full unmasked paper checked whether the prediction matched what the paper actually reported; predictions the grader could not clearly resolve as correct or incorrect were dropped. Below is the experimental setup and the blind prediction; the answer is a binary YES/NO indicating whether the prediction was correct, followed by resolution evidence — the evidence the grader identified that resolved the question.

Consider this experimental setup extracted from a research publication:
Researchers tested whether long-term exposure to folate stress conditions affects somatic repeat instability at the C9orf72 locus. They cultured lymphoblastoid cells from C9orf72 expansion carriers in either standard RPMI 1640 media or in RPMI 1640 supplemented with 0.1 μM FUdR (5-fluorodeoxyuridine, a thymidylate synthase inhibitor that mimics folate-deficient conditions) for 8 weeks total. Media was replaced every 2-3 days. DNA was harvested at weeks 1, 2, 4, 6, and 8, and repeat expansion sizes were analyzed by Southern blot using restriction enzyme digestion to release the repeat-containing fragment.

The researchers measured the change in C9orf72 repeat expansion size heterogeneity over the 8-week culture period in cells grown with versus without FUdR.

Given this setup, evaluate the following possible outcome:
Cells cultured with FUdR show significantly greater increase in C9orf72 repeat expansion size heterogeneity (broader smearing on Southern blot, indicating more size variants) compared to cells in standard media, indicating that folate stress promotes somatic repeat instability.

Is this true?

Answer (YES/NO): NO